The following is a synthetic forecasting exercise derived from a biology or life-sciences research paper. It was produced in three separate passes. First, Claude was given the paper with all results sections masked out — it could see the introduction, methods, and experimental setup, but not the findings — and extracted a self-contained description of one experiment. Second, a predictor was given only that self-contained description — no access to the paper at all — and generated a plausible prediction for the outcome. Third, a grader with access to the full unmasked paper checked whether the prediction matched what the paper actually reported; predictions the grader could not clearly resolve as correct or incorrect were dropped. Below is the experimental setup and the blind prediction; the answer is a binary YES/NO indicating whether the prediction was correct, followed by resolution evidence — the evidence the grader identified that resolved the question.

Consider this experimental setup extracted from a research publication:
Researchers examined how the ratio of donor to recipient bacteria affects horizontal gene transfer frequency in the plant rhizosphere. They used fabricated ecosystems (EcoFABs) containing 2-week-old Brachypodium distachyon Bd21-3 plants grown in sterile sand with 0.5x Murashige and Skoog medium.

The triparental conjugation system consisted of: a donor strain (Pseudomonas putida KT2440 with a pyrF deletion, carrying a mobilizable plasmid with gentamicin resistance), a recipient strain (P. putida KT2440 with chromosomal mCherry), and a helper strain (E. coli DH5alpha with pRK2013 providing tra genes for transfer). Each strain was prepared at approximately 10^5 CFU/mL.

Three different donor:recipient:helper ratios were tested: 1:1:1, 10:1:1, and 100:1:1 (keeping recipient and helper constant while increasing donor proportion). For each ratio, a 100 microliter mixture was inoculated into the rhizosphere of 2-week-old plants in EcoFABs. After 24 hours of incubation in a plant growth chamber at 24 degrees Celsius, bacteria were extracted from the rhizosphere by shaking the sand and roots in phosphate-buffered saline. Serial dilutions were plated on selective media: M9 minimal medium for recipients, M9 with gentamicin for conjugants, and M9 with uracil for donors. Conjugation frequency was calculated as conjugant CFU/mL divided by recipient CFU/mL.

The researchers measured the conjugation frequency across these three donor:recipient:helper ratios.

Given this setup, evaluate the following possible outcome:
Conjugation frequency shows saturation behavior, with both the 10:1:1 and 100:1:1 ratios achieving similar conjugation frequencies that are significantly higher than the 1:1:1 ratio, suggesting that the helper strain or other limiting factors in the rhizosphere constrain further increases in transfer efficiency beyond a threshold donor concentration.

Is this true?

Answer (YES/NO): NO